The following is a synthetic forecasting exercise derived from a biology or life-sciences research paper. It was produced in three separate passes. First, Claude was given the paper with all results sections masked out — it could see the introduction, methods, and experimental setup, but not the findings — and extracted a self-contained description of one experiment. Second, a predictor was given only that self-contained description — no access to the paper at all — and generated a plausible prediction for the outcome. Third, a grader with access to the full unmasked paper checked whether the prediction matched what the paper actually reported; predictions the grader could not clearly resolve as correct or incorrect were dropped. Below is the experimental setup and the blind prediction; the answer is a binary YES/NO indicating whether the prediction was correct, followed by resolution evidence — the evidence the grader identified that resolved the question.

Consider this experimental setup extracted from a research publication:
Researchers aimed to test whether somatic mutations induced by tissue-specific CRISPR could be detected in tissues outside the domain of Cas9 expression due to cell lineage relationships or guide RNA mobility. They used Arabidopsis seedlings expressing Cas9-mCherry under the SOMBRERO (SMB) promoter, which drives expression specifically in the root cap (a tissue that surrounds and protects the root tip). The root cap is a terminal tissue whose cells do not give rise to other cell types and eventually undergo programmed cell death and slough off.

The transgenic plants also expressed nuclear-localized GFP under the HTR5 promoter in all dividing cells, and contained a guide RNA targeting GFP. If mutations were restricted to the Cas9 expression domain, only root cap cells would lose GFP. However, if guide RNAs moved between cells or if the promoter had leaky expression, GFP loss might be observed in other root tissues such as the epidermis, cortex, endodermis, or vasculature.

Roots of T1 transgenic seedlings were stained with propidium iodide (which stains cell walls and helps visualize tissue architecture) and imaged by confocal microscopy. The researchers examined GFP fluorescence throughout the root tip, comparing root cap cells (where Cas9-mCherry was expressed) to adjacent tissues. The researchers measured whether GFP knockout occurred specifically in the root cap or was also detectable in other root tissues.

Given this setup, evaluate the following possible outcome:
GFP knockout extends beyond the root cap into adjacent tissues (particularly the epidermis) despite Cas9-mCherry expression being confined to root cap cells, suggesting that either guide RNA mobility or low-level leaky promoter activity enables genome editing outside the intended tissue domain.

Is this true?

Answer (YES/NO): NO